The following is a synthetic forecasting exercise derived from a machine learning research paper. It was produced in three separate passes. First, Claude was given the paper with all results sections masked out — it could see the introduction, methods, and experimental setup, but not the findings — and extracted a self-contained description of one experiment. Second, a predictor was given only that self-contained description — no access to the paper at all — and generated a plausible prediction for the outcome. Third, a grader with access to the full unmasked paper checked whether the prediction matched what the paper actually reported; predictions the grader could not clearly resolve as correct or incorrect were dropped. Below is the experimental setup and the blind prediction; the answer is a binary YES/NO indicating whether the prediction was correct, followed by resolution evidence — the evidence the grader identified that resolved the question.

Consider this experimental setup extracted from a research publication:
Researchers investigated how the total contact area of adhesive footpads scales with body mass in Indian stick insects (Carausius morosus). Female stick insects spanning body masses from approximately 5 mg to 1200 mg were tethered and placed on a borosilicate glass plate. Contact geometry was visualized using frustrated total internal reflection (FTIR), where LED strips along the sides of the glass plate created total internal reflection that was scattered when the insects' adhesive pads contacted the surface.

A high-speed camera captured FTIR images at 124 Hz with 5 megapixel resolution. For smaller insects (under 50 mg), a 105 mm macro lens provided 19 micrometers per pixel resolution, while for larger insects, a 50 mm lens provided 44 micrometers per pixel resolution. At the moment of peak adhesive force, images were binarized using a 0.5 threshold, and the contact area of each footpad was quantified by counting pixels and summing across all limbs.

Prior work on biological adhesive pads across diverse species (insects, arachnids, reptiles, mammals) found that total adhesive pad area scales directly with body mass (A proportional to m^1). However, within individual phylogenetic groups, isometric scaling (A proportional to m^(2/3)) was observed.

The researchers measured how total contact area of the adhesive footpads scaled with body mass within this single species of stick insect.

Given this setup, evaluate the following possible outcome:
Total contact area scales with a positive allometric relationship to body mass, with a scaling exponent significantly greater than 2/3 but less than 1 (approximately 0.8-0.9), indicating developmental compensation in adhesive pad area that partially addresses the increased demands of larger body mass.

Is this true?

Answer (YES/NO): NO